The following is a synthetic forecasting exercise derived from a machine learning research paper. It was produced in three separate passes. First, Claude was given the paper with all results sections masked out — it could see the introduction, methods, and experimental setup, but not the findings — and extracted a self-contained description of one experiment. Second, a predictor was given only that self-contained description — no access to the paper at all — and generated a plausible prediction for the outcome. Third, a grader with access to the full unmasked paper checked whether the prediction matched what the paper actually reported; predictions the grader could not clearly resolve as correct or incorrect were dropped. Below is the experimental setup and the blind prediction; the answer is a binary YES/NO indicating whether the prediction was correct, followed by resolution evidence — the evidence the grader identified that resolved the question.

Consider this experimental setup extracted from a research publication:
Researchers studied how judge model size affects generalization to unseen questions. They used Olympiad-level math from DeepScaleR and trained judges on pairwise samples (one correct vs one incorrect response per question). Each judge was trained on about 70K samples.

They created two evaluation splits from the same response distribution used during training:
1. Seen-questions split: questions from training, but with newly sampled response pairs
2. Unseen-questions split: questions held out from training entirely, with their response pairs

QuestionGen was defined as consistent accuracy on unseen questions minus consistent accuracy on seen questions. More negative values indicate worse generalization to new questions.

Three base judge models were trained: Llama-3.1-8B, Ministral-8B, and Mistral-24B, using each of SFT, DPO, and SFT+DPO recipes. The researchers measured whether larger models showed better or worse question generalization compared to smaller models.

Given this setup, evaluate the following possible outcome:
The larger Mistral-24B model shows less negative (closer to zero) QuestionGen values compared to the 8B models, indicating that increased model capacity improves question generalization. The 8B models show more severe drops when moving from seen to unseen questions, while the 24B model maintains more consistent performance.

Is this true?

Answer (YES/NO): NO